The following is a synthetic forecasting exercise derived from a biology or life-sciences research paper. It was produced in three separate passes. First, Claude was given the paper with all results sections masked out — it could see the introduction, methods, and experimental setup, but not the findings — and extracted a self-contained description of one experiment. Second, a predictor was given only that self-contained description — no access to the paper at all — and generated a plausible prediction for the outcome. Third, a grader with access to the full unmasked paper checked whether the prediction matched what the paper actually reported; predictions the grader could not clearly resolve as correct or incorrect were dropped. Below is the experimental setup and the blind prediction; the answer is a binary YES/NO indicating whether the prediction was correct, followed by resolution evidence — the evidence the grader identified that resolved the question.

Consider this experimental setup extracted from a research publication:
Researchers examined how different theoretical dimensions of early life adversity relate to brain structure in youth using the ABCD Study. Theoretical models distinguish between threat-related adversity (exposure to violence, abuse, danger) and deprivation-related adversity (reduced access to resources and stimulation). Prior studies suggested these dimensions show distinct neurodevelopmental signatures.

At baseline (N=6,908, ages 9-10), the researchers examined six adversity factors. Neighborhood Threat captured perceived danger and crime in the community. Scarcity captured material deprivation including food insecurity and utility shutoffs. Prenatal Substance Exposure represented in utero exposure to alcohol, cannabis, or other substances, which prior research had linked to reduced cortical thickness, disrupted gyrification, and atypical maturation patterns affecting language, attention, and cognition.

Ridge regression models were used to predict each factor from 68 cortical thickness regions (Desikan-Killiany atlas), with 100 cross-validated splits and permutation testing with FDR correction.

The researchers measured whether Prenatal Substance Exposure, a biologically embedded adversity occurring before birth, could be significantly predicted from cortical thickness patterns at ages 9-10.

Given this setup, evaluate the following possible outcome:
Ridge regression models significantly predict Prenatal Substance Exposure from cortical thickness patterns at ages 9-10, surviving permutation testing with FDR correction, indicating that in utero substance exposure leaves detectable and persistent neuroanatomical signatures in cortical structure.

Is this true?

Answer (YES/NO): NO